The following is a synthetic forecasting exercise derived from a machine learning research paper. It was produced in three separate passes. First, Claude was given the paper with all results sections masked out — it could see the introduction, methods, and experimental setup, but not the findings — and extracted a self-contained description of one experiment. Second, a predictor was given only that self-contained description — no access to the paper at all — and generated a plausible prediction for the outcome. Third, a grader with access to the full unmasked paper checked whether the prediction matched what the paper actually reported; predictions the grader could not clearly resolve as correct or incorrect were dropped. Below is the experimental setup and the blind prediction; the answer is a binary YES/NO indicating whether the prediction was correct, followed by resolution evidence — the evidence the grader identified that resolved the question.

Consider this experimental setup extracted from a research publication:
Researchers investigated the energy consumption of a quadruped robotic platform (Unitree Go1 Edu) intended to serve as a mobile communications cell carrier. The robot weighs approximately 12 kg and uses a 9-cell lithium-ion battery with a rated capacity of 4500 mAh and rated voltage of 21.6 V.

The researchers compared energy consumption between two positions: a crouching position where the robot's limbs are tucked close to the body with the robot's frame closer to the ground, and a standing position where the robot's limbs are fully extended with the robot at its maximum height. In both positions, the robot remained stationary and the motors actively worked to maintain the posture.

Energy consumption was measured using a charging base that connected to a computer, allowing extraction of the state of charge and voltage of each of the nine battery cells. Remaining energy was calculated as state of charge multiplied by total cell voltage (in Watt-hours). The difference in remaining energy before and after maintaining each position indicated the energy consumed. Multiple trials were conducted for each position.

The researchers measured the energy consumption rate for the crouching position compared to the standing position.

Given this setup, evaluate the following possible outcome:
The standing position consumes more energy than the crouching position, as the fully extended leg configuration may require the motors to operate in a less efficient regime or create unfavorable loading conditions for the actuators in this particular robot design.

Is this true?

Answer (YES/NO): NO